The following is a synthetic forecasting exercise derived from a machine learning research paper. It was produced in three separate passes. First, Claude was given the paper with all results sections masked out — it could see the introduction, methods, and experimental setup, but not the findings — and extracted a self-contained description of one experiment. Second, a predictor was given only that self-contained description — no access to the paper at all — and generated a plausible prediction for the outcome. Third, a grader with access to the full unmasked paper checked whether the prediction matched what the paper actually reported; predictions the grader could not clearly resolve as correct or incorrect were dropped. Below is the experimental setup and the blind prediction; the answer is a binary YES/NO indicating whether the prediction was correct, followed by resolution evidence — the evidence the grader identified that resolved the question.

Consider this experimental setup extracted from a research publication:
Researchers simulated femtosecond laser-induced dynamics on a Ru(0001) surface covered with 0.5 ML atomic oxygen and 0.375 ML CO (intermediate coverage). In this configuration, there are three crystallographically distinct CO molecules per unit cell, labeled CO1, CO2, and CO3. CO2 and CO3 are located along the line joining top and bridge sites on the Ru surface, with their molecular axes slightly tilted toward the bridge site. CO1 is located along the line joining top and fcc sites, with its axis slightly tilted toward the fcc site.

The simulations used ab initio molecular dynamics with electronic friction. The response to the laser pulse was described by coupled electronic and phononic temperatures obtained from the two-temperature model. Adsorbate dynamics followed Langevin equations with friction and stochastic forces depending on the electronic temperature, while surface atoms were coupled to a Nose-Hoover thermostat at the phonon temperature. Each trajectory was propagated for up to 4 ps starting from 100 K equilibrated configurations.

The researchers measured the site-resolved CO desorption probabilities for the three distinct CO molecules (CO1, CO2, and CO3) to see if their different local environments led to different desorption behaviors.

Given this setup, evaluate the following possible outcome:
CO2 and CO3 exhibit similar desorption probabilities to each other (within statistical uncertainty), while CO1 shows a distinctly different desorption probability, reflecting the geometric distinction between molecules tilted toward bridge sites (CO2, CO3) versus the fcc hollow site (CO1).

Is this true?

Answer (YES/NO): NO